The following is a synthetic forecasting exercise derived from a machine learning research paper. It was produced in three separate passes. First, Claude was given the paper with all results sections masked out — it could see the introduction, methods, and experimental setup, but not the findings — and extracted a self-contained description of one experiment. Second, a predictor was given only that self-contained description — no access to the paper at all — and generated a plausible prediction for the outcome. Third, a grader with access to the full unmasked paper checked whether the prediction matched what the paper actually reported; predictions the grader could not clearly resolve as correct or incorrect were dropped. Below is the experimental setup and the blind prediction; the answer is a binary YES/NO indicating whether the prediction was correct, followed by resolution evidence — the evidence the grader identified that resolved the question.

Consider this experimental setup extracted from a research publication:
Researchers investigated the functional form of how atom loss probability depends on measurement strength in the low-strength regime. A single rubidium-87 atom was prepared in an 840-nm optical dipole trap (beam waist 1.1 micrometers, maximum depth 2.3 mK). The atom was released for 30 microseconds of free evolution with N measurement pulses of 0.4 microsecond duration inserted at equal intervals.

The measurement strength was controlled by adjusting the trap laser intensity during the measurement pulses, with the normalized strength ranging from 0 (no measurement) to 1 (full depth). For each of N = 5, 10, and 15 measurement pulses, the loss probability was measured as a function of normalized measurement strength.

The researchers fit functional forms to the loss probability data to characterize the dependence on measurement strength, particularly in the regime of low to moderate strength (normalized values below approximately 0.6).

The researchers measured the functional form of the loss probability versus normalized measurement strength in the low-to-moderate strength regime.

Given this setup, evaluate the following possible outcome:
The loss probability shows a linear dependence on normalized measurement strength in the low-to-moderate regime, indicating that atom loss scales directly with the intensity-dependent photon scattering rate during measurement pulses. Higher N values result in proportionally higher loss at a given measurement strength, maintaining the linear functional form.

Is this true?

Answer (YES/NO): NO